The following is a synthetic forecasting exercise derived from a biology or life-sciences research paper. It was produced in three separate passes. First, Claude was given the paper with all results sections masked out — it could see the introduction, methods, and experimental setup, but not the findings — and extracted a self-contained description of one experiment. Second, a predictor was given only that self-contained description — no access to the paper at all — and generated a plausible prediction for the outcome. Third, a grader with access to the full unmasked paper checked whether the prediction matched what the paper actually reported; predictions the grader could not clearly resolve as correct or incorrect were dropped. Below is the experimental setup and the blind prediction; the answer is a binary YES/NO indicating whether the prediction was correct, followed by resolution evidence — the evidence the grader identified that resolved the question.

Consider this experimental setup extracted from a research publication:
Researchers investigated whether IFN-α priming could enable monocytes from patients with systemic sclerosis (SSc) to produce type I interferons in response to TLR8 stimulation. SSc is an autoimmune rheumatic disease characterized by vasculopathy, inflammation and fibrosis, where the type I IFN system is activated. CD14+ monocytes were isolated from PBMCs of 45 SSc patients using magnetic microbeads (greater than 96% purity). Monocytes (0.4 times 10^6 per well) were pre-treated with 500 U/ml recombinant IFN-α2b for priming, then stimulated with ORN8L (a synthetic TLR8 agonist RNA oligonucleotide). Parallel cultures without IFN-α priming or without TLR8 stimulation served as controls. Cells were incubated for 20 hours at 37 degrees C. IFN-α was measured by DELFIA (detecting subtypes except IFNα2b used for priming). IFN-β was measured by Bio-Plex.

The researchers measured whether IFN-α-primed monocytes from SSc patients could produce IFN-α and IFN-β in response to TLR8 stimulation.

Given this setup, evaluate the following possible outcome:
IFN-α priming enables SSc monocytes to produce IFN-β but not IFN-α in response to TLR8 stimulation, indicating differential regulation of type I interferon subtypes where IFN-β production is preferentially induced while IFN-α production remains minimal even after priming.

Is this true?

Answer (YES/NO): NO